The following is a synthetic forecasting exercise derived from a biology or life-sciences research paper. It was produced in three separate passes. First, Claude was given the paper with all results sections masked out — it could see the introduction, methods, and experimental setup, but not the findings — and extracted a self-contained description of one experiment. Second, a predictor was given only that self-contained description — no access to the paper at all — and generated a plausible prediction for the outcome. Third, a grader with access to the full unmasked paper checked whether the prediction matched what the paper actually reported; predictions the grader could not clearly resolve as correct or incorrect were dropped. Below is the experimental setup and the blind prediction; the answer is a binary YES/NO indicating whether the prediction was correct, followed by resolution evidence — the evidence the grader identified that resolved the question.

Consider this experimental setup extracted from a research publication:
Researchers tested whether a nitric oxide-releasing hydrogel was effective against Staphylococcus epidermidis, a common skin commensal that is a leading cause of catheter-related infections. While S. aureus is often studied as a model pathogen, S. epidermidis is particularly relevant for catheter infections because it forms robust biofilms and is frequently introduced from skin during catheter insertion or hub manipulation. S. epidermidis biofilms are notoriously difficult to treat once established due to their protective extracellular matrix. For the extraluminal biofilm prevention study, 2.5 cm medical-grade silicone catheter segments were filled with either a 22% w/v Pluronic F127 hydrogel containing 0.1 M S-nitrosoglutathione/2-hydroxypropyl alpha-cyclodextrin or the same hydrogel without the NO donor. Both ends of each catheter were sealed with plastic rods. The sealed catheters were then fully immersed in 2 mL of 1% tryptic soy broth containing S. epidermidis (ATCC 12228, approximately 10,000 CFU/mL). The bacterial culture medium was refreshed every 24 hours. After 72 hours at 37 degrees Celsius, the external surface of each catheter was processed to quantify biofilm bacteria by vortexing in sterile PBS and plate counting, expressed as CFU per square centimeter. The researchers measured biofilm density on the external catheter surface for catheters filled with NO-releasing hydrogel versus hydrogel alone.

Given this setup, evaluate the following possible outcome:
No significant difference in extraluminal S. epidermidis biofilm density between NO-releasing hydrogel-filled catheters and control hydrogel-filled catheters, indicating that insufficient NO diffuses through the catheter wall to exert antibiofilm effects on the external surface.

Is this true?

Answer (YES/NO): NO